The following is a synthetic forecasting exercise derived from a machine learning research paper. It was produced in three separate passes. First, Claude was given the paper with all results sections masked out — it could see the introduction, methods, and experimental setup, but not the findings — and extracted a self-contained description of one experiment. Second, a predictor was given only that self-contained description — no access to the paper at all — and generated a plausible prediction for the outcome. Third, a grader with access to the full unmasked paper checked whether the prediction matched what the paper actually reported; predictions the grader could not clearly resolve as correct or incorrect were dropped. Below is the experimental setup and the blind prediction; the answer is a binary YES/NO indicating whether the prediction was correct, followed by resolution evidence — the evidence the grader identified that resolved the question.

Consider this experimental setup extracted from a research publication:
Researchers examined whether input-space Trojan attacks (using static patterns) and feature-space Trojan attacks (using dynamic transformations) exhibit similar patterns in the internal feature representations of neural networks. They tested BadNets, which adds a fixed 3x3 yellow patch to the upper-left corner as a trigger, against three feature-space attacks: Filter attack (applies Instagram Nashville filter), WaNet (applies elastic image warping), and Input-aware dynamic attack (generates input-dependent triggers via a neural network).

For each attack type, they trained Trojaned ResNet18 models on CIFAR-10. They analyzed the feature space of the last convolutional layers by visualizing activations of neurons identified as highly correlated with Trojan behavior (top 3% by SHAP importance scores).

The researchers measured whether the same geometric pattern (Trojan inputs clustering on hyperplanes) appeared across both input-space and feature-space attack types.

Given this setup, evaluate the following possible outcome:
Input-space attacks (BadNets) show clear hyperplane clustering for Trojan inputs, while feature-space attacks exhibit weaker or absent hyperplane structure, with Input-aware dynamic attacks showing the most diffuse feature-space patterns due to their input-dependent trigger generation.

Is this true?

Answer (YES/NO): NO